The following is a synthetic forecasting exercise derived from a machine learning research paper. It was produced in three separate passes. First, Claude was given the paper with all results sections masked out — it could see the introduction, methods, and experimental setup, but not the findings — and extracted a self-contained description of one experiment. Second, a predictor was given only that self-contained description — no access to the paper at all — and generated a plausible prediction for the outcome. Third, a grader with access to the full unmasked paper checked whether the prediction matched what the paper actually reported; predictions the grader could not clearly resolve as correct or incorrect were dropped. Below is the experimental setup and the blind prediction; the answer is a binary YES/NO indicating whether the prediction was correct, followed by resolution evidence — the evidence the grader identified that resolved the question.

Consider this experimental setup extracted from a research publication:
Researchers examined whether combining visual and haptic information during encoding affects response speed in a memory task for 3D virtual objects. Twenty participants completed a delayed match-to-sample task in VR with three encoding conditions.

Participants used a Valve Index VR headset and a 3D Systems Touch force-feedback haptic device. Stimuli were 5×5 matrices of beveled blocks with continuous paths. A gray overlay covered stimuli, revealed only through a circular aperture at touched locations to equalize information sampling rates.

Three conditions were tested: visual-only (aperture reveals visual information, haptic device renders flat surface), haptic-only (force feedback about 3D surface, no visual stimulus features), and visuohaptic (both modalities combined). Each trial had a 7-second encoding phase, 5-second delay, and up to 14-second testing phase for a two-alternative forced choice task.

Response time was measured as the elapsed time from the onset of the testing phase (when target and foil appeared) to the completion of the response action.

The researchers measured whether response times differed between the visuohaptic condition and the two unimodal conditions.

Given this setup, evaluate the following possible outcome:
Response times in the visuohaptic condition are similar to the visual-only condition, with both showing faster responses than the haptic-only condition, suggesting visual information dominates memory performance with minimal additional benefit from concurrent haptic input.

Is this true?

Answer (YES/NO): YES